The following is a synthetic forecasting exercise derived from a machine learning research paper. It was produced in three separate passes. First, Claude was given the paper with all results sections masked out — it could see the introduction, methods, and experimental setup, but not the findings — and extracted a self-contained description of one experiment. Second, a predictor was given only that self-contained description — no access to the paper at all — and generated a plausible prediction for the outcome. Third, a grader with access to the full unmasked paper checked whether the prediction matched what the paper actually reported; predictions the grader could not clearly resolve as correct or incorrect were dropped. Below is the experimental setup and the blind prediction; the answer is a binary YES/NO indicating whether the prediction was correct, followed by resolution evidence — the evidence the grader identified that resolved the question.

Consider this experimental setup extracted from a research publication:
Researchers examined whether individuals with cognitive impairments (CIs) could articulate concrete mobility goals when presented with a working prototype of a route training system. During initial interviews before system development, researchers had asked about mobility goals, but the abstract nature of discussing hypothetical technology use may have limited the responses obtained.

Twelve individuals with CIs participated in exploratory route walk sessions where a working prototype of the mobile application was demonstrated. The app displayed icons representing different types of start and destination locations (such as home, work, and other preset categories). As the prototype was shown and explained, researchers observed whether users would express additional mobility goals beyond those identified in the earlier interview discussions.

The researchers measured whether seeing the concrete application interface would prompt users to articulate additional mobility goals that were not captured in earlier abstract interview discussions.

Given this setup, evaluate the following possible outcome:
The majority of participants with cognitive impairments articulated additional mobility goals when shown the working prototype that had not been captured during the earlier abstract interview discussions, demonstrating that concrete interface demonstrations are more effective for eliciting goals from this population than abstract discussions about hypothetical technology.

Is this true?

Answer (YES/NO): NO